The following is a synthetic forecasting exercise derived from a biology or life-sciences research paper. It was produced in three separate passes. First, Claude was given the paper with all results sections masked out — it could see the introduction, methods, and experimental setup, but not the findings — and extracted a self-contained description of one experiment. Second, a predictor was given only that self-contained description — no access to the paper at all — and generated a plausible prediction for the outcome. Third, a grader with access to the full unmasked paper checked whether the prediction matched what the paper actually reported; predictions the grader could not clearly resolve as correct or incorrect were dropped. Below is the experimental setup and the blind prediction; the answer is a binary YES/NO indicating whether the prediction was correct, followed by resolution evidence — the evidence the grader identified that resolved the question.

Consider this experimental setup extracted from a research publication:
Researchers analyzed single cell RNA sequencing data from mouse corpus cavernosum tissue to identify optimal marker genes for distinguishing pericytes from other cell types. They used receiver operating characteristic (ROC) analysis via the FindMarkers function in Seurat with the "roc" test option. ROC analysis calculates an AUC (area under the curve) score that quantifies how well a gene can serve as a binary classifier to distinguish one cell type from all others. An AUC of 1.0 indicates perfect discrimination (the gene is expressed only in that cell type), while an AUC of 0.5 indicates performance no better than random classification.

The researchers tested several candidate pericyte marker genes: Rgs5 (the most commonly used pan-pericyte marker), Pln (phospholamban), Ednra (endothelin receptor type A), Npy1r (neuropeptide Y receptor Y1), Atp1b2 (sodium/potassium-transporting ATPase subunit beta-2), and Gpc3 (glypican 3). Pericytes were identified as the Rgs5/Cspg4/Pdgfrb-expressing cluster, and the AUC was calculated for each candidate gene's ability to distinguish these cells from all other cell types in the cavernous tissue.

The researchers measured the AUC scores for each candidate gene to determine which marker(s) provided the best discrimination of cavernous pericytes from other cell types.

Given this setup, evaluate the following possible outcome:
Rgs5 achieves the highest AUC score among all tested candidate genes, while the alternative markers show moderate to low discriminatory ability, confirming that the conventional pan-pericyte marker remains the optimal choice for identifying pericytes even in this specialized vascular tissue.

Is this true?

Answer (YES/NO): NO